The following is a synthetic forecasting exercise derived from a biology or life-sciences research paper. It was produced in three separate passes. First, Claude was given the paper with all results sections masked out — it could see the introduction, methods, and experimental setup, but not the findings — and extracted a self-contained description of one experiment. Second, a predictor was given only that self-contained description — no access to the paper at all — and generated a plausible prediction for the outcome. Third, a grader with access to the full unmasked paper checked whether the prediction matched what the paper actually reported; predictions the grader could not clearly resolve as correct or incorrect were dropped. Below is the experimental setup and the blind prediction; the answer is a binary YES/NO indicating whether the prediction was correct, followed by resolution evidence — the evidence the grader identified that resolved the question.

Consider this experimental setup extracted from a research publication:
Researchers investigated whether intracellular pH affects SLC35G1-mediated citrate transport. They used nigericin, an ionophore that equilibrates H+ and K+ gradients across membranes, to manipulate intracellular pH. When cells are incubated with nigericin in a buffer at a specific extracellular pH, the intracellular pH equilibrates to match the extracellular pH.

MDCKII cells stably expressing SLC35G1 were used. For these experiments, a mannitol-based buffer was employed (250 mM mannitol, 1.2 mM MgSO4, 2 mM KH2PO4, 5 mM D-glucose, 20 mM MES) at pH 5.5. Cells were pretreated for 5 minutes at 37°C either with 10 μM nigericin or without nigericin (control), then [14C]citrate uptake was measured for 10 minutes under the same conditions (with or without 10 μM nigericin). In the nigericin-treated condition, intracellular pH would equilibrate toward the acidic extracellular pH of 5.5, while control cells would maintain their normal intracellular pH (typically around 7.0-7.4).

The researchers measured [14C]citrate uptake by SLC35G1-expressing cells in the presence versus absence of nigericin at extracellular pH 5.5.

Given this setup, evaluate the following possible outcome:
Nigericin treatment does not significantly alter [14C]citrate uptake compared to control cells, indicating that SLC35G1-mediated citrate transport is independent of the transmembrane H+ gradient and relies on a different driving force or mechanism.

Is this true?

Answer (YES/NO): YES